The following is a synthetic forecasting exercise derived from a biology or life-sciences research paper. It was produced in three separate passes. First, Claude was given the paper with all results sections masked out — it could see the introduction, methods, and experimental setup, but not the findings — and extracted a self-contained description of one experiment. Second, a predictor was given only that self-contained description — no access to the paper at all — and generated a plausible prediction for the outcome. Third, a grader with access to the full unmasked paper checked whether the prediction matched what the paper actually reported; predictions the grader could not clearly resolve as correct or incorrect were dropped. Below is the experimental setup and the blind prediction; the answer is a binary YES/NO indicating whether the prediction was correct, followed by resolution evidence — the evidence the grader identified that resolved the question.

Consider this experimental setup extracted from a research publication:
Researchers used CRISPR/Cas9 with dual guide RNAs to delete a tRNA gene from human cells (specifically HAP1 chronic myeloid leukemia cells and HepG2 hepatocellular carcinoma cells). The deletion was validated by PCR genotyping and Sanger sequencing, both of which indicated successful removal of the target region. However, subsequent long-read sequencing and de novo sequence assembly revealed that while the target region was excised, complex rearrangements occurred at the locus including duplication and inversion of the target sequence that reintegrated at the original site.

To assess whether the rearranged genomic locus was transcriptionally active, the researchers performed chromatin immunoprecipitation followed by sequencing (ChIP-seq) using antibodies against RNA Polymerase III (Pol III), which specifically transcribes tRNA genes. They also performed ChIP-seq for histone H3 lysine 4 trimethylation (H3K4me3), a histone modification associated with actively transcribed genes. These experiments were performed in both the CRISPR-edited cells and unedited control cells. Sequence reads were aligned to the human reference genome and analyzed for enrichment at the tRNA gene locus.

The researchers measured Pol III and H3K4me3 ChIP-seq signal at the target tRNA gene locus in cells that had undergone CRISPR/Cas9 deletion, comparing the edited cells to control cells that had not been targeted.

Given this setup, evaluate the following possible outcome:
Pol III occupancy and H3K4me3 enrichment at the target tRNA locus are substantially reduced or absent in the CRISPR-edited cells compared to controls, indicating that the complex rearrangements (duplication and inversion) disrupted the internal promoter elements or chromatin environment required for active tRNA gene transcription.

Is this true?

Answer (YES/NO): NO